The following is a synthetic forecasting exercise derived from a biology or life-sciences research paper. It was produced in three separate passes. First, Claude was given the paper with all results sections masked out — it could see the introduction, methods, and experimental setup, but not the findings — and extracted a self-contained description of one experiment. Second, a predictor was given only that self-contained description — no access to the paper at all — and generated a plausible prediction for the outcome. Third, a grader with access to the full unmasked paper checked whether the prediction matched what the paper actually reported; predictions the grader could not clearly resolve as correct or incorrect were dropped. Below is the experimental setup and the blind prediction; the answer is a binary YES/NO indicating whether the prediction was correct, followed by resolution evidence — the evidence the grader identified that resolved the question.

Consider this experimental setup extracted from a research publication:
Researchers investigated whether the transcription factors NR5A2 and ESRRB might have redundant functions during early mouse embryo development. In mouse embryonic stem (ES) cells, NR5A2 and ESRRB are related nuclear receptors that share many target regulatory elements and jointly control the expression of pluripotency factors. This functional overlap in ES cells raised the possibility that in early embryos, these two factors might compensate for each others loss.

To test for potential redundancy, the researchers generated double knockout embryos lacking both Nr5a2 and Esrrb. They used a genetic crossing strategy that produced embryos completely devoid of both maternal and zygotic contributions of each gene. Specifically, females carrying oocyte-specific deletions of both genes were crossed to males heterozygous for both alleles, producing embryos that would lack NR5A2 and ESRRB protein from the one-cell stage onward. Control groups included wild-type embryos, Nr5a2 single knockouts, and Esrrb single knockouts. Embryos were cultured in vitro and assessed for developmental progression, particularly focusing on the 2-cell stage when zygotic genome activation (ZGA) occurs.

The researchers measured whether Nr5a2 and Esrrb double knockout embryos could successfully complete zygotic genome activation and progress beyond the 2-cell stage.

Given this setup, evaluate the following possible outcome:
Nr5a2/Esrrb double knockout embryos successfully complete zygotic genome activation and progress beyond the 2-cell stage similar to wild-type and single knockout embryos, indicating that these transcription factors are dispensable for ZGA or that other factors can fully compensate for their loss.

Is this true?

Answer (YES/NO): YES